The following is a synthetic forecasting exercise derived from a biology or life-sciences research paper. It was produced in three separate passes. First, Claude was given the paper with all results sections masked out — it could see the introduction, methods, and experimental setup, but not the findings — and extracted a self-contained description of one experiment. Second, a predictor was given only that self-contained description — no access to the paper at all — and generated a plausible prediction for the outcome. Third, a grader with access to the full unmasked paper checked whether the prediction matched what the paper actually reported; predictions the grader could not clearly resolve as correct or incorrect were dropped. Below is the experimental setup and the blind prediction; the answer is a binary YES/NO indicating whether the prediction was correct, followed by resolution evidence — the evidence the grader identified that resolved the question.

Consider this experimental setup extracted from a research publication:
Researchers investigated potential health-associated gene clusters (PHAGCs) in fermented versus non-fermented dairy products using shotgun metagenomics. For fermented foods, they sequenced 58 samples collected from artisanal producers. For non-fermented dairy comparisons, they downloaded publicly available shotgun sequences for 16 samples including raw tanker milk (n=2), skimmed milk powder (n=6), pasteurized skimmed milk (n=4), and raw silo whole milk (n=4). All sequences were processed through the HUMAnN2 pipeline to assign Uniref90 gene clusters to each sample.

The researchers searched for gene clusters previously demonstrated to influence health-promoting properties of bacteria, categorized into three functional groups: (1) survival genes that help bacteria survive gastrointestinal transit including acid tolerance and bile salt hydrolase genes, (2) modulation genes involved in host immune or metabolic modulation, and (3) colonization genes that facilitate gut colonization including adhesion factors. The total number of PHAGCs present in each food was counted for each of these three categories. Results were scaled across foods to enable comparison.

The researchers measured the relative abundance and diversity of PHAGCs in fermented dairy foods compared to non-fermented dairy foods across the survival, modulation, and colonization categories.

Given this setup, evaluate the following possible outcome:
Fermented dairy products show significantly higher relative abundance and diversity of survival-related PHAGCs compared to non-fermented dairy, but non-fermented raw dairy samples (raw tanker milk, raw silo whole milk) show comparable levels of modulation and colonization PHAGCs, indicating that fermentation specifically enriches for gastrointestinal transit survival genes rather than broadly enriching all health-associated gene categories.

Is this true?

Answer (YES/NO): NO